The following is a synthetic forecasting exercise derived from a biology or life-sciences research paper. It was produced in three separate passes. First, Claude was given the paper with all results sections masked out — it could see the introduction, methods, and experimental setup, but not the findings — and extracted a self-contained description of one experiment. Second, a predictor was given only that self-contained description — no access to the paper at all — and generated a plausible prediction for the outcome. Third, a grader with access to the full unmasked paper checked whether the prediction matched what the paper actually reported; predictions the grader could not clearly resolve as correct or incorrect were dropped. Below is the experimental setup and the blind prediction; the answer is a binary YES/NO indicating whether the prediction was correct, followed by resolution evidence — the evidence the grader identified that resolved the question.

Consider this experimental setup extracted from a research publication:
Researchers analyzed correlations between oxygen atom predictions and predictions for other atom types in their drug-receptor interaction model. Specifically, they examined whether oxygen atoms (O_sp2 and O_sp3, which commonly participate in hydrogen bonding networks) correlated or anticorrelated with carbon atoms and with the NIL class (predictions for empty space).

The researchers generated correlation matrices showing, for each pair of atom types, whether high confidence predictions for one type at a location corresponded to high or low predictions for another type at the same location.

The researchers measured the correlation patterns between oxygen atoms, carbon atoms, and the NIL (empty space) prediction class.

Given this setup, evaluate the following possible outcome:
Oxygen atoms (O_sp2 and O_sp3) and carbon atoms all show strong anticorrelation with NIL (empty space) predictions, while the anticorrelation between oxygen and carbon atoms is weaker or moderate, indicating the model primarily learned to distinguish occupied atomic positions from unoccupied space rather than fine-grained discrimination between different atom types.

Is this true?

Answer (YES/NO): NO